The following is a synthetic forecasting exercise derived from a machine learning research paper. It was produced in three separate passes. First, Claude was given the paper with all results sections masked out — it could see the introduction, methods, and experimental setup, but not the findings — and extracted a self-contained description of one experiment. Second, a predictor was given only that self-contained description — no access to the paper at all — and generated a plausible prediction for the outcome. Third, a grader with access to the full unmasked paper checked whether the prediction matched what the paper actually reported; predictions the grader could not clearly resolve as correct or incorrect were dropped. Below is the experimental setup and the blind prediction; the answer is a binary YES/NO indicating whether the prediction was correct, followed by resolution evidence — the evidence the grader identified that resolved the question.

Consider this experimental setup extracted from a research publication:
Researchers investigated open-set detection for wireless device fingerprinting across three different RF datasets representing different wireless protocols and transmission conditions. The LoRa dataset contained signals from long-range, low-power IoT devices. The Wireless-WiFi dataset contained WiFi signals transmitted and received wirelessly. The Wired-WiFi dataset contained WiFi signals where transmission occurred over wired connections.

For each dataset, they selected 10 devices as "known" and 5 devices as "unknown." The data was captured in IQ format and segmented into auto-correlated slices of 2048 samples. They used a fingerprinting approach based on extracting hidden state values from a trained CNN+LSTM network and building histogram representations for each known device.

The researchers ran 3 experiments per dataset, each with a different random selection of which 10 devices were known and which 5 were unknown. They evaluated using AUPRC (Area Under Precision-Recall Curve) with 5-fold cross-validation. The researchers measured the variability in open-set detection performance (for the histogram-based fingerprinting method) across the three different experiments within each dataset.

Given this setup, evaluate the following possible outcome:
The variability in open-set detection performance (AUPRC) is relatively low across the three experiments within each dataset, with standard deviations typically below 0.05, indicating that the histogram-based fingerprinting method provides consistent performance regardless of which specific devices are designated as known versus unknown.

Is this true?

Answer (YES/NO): NO